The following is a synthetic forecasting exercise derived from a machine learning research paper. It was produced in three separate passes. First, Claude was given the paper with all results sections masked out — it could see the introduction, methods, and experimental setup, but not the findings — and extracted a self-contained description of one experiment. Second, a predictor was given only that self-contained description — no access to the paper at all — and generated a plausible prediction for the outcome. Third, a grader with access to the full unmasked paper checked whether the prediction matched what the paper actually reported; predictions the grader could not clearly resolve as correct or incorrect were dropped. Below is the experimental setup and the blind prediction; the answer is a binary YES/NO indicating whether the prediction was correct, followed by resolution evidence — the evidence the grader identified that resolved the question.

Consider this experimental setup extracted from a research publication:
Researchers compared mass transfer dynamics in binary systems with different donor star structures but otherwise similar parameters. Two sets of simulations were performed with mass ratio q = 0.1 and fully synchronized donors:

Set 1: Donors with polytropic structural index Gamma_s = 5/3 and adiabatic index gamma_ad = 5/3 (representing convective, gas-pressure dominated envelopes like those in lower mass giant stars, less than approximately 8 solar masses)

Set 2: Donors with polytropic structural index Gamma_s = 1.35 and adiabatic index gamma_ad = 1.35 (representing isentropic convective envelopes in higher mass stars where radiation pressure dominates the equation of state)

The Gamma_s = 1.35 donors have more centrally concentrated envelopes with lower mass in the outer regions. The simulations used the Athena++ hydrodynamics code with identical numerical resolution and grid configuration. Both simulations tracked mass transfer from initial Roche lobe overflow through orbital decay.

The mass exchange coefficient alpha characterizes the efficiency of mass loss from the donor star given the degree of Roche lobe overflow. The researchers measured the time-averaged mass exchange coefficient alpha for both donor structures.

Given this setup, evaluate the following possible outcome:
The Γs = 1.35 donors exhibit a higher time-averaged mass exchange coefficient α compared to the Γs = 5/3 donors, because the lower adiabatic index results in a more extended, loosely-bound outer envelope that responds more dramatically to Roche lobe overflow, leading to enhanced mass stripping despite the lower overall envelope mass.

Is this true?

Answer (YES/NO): NO